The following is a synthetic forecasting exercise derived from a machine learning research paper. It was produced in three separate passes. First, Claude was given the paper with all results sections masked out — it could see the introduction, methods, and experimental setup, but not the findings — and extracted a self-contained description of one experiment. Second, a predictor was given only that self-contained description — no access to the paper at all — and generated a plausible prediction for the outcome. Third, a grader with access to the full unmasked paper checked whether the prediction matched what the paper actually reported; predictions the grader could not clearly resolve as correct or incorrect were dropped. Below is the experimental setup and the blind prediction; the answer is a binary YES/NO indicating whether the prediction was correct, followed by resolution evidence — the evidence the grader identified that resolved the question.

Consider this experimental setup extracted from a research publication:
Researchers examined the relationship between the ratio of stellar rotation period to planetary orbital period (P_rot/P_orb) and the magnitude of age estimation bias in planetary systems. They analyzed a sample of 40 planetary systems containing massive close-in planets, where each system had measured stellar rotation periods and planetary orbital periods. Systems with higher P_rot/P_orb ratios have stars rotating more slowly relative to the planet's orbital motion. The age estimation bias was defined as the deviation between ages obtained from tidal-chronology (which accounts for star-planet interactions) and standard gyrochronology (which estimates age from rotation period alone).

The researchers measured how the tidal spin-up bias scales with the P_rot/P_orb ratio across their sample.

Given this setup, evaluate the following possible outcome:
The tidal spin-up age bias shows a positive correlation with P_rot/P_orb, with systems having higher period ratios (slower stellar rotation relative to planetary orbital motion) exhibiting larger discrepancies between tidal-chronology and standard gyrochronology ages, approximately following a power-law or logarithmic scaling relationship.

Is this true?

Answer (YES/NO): NO